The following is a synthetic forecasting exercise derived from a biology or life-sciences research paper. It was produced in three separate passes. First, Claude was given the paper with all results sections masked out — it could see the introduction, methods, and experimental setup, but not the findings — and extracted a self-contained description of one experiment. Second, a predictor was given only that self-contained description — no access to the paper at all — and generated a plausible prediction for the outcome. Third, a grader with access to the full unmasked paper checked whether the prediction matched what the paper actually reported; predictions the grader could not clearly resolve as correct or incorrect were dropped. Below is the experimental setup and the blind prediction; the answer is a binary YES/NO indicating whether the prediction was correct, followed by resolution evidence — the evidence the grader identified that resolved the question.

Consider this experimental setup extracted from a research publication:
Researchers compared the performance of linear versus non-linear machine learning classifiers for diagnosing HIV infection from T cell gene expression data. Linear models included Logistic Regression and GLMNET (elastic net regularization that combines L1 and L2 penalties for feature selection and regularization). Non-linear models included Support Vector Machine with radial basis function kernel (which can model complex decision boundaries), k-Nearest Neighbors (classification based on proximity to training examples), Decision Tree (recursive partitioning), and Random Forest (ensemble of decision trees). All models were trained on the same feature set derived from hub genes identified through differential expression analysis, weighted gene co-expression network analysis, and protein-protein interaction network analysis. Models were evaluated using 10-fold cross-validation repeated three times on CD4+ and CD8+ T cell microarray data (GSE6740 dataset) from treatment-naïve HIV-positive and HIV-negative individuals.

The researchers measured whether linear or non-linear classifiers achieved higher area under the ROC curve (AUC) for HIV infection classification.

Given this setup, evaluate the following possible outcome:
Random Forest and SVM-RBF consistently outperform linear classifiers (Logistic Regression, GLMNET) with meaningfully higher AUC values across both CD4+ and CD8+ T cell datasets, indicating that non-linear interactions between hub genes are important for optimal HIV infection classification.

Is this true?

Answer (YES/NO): NO